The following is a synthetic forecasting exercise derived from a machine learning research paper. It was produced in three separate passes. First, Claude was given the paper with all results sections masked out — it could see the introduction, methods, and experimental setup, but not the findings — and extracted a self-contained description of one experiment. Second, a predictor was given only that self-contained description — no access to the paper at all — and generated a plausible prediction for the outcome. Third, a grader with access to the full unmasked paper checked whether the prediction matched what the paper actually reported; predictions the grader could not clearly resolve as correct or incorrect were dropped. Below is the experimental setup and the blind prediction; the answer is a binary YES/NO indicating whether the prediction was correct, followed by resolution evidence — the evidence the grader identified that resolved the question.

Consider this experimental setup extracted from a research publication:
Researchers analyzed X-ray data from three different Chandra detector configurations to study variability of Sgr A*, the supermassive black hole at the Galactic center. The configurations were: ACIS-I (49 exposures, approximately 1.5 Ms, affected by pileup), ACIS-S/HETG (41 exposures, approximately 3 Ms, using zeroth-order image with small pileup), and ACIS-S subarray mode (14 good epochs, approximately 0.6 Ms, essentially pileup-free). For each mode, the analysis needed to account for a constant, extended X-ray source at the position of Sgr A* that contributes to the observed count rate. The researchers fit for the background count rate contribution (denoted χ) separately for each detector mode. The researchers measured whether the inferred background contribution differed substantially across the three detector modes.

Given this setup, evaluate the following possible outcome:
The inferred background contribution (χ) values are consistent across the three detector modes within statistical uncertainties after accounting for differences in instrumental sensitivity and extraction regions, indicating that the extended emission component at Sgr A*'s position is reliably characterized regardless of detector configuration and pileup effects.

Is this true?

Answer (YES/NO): NO